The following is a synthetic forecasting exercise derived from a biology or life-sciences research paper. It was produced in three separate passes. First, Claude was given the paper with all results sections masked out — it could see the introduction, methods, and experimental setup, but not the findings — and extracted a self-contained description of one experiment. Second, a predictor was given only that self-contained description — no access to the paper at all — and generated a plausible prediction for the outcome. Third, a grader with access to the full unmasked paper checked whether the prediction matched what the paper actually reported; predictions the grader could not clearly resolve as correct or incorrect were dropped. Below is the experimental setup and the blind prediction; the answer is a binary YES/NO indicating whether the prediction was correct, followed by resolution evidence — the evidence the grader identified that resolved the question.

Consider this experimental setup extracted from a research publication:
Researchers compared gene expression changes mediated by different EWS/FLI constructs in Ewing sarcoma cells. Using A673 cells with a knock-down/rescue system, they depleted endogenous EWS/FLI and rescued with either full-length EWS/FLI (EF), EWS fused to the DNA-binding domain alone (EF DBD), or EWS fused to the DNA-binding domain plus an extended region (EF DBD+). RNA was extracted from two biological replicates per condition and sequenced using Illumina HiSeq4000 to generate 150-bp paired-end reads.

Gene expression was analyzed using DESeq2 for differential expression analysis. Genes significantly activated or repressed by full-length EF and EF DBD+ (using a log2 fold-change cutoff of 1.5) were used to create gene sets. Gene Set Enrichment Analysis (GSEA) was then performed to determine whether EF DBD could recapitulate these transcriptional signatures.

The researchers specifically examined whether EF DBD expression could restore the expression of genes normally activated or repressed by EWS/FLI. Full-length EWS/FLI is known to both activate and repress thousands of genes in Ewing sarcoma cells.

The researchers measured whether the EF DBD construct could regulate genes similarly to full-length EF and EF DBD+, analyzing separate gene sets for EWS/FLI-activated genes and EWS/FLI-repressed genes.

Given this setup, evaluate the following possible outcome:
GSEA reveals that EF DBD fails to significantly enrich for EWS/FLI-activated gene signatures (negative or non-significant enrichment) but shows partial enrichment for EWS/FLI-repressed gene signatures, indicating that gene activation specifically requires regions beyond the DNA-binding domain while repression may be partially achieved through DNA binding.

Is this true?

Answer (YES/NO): NO